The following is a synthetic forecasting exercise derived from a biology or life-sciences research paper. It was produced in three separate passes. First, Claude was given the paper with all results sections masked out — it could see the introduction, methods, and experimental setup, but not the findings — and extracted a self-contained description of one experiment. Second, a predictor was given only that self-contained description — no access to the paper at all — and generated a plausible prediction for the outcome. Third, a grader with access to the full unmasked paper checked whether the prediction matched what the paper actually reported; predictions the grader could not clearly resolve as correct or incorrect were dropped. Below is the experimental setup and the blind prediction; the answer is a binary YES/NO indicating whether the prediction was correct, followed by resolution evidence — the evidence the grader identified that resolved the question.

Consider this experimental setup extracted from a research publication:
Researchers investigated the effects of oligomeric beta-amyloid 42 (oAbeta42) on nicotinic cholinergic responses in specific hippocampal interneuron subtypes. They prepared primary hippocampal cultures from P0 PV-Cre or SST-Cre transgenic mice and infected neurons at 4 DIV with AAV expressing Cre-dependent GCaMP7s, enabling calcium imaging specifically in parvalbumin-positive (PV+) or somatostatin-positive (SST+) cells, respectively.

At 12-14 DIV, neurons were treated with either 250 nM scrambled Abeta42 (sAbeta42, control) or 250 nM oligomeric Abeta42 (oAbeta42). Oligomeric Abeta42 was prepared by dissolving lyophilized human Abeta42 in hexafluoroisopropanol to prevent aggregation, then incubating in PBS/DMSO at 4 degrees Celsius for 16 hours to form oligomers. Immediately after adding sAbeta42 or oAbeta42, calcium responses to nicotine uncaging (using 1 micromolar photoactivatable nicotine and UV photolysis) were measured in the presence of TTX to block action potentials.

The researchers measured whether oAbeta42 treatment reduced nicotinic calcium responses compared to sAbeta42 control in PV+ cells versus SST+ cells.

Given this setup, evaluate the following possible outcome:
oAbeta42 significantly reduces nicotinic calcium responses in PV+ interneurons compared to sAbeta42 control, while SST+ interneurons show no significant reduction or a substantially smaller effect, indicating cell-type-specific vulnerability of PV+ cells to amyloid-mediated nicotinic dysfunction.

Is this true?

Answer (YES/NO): NO